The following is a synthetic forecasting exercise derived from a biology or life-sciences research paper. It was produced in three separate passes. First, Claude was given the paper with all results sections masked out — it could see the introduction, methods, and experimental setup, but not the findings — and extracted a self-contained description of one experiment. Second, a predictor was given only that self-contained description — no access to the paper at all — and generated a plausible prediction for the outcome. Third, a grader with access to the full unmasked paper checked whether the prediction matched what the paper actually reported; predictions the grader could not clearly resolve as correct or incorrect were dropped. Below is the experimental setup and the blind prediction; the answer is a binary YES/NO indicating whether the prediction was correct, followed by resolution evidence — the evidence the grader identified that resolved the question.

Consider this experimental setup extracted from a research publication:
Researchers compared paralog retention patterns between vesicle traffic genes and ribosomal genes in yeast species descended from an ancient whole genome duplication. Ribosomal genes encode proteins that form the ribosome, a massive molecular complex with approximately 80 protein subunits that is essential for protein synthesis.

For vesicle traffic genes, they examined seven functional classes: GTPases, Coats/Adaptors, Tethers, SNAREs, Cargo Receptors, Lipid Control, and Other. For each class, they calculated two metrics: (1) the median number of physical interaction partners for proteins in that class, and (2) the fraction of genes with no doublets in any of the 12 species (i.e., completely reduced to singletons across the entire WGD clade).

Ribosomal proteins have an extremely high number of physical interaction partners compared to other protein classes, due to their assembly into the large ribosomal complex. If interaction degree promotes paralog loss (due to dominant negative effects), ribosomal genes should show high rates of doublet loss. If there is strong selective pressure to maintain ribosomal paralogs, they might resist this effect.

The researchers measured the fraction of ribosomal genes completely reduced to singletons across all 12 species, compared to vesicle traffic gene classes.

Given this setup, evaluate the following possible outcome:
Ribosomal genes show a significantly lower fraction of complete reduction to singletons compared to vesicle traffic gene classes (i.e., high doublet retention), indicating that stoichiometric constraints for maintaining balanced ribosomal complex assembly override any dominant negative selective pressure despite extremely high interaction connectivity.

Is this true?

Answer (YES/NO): YES